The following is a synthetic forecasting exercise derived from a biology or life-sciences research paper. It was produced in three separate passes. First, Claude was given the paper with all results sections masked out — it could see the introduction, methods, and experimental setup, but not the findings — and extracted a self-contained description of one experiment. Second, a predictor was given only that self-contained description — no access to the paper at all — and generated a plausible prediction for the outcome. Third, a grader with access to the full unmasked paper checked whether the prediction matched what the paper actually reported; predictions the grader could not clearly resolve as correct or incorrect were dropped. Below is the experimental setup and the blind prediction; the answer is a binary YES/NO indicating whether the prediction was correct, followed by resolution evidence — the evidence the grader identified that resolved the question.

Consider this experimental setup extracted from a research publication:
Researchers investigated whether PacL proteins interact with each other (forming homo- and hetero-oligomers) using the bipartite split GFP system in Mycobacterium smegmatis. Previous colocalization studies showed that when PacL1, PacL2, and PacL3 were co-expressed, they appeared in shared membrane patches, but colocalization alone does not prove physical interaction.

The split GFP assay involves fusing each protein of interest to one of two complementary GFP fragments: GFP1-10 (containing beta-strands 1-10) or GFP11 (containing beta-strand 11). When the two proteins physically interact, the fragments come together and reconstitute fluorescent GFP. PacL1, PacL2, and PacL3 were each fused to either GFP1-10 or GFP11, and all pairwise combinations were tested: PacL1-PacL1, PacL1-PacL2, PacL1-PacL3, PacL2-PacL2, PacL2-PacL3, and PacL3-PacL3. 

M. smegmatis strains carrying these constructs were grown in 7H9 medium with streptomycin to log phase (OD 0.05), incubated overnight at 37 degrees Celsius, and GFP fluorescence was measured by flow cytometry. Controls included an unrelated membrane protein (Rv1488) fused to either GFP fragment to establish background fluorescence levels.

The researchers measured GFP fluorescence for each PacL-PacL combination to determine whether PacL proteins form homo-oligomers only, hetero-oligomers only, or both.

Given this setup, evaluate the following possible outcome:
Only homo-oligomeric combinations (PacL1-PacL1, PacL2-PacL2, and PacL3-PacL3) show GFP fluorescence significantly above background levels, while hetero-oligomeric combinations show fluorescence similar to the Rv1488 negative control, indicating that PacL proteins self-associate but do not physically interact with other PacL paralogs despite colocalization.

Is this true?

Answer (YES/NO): NO